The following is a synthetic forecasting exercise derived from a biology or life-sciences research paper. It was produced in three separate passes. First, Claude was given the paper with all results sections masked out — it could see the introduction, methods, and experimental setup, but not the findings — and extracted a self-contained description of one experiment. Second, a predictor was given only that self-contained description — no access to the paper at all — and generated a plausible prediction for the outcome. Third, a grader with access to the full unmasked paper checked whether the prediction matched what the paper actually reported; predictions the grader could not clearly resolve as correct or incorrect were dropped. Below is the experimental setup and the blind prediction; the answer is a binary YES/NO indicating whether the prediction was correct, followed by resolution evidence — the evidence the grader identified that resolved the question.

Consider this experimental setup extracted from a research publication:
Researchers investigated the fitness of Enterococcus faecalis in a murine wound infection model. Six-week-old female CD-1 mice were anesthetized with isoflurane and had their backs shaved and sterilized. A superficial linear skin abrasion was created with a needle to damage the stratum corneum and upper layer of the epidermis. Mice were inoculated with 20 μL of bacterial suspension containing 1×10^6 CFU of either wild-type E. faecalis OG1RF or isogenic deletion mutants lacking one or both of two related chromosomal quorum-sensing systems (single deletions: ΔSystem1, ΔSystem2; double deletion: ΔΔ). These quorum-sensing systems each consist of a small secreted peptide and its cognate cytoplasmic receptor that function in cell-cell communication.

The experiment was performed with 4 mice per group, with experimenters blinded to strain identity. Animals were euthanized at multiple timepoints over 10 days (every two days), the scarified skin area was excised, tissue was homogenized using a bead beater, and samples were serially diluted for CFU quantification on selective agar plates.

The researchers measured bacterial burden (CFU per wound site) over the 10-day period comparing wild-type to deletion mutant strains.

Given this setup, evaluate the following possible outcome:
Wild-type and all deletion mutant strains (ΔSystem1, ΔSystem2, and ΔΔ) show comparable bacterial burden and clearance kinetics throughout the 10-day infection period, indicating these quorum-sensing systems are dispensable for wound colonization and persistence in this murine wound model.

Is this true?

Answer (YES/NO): NO